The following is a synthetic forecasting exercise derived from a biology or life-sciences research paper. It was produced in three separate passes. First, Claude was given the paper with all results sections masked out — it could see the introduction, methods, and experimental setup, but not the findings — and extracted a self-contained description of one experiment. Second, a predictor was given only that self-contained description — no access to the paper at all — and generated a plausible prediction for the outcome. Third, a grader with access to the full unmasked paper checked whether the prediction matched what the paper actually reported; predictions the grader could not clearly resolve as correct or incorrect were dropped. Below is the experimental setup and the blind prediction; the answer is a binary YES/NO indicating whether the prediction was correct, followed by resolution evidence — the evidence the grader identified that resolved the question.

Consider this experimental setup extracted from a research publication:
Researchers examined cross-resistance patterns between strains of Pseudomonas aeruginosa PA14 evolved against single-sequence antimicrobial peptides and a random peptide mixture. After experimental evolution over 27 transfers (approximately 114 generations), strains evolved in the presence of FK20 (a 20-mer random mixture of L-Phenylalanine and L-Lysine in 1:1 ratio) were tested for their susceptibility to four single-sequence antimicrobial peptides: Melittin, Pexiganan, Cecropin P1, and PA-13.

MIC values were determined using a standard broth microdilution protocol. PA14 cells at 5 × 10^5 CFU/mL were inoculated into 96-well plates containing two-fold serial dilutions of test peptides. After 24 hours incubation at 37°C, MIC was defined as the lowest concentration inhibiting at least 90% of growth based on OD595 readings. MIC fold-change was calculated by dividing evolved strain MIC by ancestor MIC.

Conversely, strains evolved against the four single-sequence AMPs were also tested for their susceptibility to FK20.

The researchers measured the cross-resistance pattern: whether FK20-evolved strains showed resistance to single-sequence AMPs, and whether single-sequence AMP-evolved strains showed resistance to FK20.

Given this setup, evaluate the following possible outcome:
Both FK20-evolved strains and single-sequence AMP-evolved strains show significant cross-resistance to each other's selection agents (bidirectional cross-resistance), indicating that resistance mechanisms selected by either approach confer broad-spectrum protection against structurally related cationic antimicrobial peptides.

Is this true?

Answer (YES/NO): NO